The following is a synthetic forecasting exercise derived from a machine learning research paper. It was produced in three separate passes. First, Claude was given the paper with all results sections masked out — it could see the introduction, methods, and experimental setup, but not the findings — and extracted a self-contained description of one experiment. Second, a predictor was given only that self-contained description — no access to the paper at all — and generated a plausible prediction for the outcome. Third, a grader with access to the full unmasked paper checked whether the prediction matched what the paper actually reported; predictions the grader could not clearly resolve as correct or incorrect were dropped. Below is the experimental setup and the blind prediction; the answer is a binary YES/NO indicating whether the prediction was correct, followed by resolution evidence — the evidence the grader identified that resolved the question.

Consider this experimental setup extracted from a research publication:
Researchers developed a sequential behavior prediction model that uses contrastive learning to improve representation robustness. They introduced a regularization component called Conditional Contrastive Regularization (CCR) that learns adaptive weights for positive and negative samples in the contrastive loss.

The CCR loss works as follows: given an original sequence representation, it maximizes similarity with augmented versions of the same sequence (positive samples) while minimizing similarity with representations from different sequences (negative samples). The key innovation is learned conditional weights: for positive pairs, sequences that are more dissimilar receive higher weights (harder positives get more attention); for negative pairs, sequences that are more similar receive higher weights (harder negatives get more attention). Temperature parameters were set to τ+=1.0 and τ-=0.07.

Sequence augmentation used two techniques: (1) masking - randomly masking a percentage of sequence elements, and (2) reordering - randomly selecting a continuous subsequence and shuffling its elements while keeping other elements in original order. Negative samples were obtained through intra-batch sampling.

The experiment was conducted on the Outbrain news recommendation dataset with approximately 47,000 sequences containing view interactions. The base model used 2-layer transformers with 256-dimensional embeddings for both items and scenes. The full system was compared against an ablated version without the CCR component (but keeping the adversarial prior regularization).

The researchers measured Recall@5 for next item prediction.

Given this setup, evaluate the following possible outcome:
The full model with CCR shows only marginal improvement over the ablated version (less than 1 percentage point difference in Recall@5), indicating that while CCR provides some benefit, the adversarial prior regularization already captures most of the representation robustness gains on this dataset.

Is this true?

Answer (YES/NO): NO